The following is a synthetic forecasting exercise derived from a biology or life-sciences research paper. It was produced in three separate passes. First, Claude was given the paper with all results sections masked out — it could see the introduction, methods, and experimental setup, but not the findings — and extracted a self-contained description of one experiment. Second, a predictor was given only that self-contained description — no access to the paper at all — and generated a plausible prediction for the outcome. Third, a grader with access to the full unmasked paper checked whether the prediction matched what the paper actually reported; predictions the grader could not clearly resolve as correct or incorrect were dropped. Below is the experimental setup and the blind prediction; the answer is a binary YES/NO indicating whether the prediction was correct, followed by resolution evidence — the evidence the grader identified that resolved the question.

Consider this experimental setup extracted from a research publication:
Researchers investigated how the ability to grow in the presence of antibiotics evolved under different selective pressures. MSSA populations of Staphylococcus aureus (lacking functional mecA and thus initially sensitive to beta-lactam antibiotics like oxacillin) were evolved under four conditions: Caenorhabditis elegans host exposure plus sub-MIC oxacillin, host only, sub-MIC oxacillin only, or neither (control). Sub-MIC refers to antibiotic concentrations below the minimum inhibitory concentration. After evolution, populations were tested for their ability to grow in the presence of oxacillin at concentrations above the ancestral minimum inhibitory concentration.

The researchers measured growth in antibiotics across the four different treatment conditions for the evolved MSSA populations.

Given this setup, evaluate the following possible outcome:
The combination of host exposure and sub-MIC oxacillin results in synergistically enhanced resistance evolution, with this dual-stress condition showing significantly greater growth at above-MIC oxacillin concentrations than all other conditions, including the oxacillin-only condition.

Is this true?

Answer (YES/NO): YES